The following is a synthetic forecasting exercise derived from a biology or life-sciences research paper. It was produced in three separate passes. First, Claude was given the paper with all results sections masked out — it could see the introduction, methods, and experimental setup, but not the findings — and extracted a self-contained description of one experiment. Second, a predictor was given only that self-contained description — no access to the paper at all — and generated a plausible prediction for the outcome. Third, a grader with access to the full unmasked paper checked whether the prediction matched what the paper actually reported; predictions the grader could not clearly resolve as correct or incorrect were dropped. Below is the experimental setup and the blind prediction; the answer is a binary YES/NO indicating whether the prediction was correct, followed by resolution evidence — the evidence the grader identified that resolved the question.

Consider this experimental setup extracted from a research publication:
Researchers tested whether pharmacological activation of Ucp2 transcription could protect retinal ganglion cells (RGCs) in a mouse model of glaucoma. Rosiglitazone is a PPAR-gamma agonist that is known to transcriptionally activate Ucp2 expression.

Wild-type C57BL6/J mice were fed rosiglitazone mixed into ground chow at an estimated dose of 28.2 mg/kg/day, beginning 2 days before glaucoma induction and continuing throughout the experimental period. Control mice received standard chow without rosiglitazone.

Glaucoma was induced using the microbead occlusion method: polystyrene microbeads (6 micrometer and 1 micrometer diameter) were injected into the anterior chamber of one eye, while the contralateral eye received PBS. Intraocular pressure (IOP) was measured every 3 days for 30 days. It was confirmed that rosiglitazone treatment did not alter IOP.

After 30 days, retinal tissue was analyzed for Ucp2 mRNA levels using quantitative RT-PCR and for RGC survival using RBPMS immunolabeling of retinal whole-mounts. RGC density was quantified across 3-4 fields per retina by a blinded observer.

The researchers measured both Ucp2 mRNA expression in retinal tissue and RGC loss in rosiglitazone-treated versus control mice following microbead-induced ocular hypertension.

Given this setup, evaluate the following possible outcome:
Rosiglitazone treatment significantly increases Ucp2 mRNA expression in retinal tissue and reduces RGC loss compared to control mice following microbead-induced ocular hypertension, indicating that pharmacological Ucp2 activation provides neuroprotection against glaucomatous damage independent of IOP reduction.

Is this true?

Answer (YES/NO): NO